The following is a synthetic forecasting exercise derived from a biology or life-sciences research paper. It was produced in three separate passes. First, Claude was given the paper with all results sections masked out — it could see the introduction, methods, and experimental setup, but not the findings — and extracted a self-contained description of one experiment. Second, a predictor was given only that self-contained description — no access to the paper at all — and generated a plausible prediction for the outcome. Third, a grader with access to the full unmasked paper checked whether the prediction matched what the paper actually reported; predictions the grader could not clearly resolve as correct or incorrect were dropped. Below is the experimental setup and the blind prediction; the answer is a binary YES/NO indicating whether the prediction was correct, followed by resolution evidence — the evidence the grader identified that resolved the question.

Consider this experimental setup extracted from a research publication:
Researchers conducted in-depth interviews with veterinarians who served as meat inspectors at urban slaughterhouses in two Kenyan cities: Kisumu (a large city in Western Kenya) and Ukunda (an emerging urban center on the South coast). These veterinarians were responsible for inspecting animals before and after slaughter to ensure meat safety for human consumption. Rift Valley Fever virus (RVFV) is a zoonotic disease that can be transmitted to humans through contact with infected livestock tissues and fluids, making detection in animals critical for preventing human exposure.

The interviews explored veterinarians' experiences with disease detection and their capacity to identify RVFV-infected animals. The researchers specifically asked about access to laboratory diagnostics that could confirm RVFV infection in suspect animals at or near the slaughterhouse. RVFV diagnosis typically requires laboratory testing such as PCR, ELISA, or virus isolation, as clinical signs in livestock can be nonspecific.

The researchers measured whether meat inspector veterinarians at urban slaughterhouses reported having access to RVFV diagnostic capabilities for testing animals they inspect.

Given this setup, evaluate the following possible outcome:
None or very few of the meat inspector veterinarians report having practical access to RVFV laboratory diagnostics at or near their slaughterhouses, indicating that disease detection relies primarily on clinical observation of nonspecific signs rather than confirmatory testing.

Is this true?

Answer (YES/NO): YES